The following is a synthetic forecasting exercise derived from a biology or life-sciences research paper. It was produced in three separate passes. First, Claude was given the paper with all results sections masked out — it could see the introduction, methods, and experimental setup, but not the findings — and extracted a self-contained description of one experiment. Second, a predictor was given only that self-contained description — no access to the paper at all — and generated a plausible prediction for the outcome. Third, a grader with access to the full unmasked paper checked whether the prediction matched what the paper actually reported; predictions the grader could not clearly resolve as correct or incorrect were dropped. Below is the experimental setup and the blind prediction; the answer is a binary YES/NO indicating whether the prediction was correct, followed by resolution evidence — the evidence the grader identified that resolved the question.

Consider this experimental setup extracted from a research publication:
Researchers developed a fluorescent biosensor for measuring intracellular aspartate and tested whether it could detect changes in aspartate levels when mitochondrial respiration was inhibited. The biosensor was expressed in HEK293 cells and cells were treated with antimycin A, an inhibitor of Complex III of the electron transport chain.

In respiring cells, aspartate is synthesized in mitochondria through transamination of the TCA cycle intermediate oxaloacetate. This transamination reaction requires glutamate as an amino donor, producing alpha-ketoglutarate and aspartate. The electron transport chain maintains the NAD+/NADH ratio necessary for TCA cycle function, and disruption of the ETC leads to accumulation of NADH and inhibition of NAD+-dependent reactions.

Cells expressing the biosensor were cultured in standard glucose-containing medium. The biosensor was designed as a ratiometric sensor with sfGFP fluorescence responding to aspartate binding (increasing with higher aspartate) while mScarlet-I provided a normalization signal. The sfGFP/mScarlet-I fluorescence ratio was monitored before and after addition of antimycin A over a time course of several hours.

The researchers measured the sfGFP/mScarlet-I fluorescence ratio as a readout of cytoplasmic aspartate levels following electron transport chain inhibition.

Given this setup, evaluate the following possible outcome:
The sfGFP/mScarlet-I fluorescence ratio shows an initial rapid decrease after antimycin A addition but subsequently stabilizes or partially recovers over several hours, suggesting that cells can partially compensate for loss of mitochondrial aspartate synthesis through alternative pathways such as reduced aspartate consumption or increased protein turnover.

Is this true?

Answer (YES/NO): NO